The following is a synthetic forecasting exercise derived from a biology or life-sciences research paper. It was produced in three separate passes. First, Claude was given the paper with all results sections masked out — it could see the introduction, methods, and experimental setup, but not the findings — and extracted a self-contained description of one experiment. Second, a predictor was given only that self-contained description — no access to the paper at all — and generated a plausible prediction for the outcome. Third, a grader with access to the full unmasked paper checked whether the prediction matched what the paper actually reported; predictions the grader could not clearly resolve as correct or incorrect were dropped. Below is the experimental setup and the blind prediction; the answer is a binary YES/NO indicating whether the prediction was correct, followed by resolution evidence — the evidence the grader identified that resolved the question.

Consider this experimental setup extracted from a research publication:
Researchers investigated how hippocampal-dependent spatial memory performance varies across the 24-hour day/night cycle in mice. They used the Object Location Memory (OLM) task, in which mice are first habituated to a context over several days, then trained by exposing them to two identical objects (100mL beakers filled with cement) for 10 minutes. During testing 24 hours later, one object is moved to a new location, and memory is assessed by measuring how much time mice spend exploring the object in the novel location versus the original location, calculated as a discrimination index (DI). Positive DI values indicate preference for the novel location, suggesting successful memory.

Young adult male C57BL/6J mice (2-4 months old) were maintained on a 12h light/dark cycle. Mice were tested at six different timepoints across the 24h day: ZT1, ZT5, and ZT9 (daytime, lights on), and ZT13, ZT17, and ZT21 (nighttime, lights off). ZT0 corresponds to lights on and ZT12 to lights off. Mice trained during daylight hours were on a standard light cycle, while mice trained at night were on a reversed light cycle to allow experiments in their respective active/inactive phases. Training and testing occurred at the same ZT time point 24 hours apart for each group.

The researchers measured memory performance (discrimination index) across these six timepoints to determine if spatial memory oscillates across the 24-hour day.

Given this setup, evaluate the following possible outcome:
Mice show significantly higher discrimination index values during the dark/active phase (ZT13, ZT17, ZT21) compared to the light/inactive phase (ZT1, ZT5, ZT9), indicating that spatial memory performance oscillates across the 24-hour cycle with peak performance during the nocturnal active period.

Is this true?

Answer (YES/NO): NO